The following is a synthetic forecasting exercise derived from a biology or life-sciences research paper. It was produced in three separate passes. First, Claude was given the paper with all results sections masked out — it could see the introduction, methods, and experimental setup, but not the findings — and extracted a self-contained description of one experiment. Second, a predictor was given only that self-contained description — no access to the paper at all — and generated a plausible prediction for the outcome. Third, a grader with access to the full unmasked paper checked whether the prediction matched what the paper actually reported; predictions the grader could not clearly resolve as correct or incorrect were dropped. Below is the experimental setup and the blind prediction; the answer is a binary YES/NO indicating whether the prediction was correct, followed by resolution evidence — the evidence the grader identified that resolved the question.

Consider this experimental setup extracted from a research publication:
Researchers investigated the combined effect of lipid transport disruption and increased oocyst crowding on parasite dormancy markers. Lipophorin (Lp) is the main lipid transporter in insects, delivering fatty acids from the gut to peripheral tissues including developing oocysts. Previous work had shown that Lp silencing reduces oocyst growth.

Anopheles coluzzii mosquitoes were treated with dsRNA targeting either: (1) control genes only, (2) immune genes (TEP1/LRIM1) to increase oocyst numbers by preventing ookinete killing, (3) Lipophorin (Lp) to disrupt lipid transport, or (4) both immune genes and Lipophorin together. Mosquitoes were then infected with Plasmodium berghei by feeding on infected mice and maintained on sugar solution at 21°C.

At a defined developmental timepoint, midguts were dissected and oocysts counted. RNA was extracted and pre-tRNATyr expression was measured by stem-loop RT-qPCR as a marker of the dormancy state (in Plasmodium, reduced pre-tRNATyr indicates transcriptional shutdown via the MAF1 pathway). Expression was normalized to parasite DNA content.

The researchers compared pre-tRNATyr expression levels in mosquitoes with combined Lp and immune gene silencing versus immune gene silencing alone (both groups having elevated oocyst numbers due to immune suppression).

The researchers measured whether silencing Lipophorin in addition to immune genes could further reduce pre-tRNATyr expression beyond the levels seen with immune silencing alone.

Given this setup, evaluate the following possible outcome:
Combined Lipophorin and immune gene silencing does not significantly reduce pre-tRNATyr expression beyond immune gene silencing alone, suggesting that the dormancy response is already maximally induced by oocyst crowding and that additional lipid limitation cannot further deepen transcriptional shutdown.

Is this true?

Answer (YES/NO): YES